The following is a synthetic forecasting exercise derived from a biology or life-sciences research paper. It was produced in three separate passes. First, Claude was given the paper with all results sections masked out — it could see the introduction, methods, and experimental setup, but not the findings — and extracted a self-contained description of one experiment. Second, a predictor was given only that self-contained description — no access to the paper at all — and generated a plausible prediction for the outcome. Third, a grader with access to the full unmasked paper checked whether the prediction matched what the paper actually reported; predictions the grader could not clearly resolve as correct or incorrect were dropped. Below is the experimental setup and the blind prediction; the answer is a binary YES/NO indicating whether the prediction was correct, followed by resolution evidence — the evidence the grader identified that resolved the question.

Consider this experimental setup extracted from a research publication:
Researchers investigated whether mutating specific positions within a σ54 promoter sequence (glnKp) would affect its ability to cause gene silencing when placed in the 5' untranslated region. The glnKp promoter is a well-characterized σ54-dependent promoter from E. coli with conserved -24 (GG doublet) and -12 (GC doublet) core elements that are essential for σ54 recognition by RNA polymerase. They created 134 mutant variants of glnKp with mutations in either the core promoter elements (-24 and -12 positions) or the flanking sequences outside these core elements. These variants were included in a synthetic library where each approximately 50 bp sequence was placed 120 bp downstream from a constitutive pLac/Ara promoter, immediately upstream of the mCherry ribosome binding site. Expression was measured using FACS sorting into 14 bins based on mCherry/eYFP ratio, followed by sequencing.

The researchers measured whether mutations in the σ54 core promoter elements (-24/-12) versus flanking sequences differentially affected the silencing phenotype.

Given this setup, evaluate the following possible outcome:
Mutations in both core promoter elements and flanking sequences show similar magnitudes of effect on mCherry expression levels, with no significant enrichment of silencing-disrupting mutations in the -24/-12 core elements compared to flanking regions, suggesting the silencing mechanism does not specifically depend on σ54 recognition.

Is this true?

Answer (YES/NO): NO